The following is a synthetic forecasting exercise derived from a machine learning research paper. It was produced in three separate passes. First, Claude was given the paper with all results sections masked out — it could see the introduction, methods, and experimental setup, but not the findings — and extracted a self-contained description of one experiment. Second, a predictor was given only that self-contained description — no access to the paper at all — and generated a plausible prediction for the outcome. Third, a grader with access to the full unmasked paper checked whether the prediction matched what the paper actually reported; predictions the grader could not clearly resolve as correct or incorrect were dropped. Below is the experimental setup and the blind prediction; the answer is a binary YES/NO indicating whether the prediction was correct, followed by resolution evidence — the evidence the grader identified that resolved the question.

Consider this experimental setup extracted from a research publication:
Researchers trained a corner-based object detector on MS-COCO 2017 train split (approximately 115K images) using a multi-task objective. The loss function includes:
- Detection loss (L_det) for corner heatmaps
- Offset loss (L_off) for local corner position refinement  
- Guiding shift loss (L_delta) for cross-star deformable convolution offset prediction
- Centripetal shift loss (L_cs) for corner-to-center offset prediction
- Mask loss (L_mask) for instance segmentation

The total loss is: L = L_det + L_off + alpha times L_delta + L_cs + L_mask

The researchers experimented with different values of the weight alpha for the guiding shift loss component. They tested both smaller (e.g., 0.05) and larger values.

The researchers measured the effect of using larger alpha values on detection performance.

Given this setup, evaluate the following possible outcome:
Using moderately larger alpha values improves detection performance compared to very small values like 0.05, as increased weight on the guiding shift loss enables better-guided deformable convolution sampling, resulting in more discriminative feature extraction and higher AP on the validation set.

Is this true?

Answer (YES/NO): NO